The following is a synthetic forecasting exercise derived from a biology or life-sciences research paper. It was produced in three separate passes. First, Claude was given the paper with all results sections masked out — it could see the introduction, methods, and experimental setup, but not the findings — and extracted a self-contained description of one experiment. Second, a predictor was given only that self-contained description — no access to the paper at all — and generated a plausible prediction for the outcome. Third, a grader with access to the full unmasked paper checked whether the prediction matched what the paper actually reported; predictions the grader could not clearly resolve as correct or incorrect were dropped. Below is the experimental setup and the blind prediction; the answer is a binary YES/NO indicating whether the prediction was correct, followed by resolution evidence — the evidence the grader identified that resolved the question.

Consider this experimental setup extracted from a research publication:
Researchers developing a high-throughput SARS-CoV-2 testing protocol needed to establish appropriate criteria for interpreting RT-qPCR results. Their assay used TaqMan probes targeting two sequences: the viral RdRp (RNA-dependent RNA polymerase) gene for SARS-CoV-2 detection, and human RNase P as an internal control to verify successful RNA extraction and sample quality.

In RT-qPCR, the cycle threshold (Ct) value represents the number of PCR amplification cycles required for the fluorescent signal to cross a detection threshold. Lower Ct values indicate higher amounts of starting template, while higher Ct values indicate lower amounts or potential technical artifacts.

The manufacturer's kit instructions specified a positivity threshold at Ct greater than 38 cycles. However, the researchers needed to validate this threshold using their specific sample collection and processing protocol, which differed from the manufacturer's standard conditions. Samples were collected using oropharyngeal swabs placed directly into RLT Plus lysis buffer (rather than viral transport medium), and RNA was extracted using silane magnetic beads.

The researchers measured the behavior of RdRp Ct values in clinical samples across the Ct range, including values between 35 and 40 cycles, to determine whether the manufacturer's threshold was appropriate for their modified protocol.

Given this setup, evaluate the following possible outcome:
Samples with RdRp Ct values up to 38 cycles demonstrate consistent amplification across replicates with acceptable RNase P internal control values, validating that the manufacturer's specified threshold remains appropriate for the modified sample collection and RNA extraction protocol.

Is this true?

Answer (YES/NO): NO